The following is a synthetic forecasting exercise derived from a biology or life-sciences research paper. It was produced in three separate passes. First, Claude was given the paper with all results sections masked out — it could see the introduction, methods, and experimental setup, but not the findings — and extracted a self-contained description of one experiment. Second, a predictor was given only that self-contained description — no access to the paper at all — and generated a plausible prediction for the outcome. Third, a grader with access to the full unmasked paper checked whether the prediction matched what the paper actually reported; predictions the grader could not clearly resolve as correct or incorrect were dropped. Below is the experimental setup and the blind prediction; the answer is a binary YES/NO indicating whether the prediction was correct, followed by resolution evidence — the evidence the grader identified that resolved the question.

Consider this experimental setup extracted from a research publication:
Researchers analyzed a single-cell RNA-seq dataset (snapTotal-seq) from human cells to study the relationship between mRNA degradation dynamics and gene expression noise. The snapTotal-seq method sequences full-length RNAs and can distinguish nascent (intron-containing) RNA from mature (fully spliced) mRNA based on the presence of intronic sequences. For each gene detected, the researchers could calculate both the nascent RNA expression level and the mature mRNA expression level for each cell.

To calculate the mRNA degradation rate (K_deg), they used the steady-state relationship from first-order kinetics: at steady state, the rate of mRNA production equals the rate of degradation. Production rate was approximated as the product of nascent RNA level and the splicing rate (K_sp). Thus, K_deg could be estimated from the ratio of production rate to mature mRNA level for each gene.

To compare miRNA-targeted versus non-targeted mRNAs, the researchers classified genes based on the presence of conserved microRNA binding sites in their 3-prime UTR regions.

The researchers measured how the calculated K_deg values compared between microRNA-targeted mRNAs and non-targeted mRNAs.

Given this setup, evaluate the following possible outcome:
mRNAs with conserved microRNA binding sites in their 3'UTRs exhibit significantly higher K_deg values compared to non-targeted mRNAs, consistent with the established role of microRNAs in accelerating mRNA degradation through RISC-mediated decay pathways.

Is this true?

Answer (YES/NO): YES